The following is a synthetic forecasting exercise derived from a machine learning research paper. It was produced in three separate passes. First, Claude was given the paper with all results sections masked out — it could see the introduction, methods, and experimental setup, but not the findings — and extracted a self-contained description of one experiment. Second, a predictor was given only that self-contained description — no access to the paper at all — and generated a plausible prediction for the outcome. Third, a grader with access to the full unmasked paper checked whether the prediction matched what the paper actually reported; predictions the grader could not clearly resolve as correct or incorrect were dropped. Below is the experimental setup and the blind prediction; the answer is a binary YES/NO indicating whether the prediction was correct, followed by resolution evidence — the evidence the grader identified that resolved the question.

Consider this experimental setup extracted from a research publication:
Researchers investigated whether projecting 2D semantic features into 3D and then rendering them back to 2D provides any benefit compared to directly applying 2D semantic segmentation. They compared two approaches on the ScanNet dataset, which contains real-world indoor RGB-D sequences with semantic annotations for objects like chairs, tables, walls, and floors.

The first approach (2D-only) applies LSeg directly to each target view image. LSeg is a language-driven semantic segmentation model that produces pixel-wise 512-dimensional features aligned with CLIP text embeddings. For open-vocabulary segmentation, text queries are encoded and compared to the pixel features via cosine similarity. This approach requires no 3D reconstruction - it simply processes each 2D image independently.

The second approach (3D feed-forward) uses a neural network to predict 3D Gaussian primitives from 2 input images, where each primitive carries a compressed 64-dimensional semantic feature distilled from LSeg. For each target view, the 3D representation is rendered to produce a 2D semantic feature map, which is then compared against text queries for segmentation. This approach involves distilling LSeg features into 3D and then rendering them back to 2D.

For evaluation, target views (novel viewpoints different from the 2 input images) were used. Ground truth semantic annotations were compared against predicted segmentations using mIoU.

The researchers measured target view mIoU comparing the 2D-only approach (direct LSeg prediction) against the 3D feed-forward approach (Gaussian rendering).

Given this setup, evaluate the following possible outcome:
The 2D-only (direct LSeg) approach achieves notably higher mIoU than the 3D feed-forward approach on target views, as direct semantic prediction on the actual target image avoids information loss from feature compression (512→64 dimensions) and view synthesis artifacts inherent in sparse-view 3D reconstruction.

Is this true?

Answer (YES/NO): YES